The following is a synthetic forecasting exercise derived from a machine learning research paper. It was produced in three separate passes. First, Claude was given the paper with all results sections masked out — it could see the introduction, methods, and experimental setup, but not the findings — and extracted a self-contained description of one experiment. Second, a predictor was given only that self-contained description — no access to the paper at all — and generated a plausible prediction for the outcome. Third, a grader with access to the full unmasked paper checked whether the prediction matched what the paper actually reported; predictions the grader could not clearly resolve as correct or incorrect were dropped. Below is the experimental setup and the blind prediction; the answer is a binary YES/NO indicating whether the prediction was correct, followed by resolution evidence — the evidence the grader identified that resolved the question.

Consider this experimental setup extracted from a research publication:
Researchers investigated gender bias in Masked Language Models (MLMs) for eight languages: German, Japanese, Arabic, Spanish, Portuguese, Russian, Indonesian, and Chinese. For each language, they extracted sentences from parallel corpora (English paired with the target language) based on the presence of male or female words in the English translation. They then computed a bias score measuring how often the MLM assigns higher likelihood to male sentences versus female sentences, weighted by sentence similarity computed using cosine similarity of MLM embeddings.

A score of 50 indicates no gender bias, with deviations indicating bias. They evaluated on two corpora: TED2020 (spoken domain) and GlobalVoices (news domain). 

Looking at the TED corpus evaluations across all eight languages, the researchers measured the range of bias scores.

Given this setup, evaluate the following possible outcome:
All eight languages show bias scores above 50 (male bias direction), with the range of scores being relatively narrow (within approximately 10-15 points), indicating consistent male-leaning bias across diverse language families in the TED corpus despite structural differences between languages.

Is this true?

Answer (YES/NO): NO